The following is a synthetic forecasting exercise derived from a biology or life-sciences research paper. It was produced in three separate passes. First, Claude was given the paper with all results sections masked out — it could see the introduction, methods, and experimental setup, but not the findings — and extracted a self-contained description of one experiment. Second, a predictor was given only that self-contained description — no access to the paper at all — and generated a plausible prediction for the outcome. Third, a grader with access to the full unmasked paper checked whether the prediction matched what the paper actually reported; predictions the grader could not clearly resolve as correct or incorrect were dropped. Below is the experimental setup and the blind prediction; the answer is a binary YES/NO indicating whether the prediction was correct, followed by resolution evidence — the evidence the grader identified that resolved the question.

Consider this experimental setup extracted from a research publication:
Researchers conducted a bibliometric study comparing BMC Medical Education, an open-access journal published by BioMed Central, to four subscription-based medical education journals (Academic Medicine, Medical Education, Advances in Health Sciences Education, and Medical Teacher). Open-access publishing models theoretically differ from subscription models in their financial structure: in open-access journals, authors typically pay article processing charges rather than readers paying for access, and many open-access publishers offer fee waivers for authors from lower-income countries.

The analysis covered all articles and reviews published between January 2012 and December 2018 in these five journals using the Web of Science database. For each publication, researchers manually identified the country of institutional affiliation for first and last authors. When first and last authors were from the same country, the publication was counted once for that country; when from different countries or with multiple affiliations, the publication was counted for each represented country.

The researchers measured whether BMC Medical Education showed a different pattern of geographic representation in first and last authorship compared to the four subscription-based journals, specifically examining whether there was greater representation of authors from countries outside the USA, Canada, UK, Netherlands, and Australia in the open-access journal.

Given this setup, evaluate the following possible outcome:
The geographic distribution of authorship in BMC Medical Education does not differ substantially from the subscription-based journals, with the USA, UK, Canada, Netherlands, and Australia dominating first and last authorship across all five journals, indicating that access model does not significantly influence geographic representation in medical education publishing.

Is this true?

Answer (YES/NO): NO